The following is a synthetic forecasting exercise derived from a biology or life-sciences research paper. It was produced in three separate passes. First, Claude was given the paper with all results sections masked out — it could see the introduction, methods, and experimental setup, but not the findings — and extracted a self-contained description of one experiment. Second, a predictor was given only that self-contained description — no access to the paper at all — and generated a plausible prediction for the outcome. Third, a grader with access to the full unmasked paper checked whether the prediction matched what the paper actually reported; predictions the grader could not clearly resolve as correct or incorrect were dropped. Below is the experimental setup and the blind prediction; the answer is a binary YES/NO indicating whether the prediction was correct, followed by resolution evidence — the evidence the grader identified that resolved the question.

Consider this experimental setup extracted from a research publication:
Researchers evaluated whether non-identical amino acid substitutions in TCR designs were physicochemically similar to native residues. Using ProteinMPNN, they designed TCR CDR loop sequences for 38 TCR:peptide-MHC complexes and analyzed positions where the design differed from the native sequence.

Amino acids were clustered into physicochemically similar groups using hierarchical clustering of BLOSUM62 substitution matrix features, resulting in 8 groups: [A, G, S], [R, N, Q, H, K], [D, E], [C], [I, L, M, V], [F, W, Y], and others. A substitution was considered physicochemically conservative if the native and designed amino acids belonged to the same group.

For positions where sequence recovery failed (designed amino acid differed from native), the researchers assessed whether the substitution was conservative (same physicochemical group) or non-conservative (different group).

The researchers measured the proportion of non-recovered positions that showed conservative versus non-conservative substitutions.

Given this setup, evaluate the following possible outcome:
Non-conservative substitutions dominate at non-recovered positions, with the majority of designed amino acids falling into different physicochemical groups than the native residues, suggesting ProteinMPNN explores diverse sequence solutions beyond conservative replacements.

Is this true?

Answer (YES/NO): YES